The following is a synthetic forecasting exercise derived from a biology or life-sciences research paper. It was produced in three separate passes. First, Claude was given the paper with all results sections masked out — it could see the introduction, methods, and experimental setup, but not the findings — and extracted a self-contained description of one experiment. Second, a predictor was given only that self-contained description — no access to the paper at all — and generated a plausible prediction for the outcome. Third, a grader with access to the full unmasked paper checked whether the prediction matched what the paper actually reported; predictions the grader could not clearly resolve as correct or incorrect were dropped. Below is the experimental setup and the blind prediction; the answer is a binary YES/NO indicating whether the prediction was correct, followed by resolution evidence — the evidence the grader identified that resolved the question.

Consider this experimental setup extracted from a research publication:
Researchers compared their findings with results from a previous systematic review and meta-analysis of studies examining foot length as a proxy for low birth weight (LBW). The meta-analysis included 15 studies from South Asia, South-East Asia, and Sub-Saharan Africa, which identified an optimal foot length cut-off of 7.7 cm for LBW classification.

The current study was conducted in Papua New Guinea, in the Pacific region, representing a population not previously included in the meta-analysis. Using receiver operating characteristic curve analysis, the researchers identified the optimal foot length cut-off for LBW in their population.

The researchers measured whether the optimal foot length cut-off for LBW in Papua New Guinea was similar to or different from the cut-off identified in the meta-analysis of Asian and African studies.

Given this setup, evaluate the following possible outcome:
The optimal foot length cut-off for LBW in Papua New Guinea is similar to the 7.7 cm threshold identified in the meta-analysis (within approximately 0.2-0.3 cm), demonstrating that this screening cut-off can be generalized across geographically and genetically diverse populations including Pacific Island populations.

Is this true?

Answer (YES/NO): YES